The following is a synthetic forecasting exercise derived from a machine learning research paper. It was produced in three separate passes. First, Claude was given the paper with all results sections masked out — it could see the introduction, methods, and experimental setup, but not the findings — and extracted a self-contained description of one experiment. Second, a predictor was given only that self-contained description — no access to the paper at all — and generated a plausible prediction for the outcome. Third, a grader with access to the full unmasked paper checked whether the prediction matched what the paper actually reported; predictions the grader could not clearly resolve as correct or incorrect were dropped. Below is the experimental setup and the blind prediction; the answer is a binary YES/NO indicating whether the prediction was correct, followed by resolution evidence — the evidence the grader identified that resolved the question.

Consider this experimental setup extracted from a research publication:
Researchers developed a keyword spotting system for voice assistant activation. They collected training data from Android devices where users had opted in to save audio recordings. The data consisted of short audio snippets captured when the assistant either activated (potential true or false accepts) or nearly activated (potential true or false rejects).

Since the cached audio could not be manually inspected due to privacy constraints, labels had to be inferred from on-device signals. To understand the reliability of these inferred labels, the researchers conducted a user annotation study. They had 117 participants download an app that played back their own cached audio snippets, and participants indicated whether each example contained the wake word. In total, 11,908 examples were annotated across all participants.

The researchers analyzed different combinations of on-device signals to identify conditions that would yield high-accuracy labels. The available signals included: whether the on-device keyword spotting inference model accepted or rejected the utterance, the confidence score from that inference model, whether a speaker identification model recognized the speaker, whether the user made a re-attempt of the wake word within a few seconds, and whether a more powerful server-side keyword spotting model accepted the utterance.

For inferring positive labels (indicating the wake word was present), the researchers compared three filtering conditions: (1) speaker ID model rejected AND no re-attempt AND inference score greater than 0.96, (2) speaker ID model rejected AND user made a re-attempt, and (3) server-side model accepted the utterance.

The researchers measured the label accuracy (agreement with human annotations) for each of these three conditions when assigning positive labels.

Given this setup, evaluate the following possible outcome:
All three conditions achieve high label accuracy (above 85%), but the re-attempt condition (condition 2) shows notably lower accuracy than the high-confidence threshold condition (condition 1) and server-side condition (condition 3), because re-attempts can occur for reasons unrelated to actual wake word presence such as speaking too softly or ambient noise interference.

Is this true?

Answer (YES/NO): NO